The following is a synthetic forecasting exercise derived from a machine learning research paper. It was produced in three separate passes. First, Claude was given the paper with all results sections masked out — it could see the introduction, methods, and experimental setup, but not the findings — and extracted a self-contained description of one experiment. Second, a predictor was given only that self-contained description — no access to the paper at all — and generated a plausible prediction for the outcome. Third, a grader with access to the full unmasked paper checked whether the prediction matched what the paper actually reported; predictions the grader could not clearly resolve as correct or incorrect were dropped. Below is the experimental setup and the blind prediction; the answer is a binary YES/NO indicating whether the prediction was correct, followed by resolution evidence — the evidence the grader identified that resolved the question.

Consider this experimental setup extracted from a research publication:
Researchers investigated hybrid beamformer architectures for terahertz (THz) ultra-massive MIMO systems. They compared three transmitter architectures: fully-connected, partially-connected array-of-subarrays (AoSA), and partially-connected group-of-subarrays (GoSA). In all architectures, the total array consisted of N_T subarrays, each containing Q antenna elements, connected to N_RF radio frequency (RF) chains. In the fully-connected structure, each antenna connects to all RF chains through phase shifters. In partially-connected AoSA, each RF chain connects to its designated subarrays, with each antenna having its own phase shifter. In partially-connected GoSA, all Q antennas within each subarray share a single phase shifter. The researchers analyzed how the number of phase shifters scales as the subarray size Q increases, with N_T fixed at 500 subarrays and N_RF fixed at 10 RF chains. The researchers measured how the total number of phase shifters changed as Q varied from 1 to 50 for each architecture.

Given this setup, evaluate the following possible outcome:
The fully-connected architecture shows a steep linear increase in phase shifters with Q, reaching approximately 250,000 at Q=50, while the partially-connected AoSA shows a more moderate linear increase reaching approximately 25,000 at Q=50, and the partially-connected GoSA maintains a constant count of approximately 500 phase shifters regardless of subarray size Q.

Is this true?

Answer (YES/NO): YES